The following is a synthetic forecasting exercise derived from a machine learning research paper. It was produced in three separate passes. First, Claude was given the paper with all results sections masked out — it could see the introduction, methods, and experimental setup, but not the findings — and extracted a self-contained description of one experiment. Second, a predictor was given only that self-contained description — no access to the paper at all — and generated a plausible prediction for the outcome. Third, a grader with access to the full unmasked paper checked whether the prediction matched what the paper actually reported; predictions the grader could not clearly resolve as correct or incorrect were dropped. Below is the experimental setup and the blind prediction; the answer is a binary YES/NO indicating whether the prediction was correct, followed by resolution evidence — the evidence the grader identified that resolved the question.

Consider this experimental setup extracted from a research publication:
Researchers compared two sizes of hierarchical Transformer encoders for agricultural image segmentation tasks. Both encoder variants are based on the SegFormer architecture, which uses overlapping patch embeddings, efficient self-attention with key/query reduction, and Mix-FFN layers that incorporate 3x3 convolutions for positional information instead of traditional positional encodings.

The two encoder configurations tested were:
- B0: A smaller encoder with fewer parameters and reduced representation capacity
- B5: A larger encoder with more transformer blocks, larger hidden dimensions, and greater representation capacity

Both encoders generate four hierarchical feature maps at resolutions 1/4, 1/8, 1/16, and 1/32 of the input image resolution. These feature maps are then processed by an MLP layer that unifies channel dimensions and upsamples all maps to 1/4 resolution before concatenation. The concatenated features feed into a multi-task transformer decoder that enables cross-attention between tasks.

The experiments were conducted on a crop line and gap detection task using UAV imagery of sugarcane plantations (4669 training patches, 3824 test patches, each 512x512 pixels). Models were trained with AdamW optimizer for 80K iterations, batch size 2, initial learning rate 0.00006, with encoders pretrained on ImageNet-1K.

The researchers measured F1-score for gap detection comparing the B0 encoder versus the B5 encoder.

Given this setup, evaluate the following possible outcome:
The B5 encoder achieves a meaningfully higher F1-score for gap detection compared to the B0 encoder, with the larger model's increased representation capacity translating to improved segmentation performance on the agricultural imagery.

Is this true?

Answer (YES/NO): YES